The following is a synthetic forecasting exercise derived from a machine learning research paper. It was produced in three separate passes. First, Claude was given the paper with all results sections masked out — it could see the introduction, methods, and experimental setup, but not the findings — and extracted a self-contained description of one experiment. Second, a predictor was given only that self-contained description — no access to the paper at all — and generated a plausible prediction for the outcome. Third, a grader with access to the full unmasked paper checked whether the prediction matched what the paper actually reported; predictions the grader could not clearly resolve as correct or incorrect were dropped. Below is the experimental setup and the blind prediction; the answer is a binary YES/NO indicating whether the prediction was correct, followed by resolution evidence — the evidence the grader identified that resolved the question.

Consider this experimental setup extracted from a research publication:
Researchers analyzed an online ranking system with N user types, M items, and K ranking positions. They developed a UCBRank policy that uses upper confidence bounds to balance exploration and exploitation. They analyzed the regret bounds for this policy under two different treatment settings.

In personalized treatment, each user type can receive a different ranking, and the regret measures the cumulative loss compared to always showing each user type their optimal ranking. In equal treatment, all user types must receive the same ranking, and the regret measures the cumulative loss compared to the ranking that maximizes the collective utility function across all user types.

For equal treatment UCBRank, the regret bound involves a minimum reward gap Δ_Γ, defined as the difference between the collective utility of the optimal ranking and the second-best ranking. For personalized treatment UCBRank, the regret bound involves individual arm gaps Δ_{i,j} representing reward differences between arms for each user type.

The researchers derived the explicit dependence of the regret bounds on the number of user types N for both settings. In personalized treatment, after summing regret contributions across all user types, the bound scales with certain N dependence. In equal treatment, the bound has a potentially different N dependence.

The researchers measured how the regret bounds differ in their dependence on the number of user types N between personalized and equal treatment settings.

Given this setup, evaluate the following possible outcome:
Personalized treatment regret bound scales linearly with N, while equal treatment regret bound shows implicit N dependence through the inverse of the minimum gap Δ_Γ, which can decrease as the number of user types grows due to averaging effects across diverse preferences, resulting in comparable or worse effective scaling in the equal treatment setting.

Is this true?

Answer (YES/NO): NO